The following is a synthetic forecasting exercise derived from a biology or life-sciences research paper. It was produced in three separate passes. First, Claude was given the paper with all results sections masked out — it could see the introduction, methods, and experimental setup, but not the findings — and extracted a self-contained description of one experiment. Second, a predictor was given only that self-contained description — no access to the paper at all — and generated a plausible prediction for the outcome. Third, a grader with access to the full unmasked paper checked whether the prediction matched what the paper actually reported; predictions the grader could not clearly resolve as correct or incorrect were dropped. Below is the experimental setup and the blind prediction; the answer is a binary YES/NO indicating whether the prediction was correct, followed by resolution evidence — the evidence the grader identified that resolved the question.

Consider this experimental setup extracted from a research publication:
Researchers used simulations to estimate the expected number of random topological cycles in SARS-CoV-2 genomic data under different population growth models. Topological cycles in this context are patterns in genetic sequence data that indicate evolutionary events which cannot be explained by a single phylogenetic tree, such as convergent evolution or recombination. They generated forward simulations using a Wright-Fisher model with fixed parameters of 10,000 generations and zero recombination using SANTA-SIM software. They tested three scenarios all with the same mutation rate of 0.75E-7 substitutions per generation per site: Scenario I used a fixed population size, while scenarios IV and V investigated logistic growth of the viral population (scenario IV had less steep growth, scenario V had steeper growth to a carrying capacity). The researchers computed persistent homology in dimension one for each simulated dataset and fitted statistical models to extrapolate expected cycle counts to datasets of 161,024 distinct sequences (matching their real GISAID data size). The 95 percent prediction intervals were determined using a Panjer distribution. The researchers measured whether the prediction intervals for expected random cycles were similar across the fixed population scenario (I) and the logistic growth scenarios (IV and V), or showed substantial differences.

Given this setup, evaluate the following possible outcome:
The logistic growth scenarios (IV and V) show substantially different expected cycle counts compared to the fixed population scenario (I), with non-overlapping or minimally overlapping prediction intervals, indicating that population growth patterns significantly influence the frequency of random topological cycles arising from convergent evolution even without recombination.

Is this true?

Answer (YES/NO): NO